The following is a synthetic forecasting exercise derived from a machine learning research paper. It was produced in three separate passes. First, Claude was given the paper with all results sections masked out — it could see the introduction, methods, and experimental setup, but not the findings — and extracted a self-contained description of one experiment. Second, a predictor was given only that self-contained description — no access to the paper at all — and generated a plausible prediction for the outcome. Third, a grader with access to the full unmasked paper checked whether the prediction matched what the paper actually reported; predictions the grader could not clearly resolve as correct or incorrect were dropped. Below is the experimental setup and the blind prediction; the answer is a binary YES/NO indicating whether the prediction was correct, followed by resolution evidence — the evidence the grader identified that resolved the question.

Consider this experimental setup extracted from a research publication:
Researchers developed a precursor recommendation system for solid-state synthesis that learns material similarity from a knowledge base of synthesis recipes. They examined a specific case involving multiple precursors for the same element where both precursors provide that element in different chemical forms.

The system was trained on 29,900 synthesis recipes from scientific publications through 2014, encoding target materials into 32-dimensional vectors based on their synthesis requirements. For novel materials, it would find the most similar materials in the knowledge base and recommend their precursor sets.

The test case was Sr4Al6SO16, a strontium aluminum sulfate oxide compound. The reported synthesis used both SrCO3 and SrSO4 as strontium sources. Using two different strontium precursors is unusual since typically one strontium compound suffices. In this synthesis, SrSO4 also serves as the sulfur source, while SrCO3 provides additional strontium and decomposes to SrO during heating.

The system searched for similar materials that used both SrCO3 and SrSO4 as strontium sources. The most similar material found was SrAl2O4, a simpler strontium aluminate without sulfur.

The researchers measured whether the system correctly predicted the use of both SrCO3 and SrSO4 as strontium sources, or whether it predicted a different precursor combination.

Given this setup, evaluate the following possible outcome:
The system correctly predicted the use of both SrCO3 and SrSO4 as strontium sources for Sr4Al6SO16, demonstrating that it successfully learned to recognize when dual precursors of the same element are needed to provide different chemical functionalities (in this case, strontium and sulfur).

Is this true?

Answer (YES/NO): NO